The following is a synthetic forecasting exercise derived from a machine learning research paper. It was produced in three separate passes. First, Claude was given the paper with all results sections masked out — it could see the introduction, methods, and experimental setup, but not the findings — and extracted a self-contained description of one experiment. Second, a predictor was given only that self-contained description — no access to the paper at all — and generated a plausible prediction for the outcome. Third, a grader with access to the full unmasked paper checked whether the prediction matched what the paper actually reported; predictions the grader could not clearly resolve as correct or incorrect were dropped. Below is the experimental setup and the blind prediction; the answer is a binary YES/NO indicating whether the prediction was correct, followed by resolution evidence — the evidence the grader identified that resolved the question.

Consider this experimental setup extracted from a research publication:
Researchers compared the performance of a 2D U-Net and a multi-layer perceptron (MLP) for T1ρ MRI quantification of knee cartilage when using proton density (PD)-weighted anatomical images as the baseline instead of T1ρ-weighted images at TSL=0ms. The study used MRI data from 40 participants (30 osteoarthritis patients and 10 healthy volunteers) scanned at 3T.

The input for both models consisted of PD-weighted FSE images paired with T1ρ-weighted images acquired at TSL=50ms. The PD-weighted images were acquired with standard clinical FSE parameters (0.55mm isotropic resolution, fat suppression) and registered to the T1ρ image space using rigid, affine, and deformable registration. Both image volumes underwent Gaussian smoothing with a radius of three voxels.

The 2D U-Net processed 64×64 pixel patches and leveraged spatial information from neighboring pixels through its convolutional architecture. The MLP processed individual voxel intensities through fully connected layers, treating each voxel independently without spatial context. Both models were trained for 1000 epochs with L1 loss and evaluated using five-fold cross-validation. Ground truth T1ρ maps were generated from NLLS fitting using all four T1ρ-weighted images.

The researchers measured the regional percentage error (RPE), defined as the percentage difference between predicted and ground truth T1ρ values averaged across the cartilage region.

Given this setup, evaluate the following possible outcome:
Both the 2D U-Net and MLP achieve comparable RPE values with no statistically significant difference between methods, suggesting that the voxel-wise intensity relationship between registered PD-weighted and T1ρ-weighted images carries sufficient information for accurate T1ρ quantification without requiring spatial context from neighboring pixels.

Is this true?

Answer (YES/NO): NO